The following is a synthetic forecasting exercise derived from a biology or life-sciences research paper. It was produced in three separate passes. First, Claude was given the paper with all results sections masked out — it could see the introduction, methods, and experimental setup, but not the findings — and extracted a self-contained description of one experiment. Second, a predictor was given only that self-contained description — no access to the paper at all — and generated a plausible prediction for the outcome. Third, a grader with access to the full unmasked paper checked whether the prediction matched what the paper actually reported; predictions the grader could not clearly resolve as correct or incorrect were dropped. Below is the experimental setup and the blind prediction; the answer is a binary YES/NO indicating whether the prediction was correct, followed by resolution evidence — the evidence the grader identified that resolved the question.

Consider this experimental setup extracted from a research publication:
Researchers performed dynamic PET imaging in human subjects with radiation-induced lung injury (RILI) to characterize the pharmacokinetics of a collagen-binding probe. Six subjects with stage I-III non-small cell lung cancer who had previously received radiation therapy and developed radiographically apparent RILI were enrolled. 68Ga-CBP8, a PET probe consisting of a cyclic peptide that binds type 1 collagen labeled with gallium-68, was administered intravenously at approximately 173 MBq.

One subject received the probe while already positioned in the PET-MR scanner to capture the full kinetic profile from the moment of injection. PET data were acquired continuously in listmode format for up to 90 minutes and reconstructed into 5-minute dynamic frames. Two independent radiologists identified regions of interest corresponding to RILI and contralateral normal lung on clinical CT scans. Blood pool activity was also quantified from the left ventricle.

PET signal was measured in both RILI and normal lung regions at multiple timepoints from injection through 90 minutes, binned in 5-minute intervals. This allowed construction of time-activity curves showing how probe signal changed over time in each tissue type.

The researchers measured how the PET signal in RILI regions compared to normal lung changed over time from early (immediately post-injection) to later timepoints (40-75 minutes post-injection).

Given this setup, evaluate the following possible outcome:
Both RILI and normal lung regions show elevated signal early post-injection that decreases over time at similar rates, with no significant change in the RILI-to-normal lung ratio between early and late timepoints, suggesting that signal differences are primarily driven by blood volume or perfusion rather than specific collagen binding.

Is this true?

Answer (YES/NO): NO